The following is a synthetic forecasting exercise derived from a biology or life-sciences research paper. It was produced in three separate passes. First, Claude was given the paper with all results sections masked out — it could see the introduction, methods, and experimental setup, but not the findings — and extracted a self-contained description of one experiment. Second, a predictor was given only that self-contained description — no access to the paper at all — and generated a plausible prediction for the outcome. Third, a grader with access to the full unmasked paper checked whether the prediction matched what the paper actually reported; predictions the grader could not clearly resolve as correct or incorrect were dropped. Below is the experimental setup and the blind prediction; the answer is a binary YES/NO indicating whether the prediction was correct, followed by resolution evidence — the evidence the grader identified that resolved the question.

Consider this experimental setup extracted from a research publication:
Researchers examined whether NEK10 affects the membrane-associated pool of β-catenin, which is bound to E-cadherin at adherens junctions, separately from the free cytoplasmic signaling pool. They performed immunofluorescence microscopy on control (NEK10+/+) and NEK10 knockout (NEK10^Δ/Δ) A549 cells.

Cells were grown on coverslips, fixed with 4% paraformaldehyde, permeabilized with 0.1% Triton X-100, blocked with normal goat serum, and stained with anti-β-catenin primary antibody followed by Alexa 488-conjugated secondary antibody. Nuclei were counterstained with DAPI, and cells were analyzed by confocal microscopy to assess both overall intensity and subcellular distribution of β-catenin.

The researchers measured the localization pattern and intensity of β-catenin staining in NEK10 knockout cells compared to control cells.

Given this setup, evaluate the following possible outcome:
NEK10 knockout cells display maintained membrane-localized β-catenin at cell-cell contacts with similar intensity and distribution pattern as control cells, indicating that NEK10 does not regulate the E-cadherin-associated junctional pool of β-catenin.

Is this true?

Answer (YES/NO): NO